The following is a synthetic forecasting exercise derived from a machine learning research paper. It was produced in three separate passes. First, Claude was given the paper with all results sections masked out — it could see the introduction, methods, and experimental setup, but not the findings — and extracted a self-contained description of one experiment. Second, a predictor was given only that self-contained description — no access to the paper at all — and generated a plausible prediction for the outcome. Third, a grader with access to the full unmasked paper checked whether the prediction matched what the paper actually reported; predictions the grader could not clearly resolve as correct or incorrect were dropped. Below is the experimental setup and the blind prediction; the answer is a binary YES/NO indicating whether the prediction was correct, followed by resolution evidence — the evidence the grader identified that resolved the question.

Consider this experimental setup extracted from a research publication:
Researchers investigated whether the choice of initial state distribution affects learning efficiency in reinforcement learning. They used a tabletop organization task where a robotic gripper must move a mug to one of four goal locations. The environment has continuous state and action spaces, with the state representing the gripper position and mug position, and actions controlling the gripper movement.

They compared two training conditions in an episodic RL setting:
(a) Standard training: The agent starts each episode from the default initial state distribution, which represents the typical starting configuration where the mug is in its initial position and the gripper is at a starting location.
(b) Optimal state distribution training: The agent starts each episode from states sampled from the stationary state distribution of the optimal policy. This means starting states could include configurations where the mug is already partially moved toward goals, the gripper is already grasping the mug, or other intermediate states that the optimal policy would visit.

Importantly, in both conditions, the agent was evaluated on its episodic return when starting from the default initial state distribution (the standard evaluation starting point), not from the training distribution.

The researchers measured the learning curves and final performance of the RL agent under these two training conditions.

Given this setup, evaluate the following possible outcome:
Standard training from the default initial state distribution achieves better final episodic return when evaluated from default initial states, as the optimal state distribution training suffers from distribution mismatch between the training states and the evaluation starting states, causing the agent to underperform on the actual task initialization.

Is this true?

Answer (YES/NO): NO